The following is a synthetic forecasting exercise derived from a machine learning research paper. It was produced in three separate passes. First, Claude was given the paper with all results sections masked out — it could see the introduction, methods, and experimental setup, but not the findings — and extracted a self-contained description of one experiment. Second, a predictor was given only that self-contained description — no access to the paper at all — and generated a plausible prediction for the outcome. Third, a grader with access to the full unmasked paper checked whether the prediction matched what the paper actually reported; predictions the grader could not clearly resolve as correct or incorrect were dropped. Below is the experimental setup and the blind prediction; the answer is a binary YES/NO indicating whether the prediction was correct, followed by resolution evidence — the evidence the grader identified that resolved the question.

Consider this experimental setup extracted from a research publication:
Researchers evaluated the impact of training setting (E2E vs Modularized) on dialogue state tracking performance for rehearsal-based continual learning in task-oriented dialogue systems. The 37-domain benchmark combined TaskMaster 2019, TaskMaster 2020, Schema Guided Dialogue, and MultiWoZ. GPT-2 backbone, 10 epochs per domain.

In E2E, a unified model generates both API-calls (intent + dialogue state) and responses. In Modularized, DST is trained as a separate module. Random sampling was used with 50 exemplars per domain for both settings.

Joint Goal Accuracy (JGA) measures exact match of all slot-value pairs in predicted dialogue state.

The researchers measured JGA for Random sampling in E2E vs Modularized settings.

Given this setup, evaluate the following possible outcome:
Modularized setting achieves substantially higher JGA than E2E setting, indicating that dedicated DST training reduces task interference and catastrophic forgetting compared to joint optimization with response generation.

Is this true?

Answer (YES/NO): YES